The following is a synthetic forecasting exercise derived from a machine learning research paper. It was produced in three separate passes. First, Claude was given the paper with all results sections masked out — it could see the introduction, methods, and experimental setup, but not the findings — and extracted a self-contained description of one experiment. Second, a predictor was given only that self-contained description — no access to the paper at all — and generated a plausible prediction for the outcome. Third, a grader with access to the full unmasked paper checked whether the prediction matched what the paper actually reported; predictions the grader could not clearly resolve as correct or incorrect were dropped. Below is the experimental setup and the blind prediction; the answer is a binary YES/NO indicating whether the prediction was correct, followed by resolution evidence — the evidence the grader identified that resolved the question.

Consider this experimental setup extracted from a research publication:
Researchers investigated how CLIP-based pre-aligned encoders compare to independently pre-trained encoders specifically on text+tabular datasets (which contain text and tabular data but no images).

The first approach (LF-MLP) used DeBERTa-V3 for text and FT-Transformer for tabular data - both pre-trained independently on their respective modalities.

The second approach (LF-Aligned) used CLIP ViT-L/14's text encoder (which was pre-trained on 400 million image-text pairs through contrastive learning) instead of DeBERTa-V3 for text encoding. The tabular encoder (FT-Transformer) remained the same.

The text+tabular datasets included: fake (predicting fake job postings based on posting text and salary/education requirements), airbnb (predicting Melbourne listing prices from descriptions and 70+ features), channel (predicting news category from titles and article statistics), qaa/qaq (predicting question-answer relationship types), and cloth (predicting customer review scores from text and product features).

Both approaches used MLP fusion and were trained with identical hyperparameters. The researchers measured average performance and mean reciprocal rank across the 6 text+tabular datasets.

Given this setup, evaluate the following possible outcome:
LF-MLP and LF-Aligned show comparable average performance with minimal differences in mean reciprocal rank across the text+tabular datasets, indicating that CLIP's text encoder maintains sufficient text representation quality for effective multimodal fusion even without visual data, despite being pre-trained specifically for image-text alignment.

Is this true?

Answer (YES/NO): NO